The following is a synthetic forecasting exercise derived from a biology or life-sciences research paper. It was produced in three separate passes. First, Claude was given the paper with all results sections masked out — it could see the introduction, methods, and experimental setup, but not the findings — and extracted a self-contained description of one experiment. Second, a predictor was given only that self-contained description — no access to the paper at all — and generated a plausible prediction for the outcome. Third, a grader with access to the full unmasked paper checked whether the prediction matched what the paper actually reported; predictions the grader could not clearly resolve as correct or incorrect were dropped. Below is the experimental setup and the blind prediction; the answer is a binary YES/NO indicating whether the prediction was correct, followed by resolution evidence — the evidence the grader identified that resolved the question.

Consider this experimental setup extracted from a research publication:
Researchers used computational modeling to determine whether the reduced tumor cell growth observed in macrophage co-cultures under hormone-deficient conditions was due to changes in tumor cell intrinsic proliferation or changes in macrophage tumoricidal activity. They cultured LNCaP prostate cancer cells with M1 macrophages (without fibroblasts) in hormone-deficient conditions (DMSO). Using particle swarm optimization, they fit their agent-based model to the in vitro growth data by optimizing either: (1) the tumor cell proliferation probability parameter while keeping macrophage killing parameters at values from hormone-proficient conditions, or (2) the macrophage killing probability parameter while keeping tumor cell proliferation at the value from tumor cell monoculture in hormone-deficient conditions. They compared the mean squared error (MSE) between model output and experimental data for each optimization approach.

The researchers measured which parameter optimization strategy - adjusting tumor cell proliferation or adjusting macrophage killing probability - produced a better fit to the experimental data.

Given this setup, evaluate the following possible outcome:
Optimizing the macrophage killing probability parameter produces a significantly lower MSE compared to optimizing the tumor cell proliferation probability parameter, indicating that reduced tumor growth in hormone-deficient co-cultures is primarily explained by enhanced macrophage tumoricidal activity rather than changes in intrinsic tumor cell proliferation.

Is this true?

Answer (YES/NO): YES